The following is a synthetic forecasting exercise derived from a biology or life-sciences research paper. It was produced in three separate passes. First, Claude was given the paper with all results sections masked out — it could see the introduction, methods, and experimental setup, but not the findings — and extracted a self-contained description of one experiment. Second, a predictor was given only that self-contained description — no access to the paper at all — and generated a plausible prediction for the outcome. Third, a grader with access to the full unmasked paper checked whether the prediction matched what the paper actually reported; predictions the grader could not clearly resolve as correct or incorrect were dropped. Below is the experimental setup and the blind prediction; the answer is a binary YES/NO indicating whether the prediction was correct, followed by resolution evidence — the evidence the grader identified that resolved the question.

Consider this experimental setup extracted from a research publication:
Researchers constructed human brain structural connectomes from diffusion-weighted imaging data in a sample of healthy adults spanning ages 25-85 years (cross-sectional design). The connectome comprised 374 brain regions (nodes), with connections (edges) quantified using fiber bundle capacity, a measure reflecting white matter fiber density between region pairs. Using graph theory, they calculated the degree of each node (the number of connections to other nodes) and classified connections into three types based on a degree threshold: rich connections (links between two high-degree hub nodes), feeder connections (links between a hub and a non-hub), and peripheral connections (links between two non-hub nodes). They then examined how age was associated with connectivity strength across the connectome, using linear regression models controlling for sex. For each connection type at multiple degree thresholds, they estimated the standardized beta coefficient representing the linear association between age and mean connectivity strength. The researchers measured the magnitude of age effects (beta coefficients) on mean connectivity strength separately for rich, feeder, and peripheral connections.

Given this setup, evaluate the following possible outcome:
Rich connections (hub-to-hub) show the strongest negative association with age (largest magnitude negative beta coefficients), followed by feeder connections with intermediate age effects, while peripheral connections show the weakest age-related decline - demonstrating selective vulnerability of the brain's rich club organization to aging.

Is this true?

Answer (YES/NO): YES